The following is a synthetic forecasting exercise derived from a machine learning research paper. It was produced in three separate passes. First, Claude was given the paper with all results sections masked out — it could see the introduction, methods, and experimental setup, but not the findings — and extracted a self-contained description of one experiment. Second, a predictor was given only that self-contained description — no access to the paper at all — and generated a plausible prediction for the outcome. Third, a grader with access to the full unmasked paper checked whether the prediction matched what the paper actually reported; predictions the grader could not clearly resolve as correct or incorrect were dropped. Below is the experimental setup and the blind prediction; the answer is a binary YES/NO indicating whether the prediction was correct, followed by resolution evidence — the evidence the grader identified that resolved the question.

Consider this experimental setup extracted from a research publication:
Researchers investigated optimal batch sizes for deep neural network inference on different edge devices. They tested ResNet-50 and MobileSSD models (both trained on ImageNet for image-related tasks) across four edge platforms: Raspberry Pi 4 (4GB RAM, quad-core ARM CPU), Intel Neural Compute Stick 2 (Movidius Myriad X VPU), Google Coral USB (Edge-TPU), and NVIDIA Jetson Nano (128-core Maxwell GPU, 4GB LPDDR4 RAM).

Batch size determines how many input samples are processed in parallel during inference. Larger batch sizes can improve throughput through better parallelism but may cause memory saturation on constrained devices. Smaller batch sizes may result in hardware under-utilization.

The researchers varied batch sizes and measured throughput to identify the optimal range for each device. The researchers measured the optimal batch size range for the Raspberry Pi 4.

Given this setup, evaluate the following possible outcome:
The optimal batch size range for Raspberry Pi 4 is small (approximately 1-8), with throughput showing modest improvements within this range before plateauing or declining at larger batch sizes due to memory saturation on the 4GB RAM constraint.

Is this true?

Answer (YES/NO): NO